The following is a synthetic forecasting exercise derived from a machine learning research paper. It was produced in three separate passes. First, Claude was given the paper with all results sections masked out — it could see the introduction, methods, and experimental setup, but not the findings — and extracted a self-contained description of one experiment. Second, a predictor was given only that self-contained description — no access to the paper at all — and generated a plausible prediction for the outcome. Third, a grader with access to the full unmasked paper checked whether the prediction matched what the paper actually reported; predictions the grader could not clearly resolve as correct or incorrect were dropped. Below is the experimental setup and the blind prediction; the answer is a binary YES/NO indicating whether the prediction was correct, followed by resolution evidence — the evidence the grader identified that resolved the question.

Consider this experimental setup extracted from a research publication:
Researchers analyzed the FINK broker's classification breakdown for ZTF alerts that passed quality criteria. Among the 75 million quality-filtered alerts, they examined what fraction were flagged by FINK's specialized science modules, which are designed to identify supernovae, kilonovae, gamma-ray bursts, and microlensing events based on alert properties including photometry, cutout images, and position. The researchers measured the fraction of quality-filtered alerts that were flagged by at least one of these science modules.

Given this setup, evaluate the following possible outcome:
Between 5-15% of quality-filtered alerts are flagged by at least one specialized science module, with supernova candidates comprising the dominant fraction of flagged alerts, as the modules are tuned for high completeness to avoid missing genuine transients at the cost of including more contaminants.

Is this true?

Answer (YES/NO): NO